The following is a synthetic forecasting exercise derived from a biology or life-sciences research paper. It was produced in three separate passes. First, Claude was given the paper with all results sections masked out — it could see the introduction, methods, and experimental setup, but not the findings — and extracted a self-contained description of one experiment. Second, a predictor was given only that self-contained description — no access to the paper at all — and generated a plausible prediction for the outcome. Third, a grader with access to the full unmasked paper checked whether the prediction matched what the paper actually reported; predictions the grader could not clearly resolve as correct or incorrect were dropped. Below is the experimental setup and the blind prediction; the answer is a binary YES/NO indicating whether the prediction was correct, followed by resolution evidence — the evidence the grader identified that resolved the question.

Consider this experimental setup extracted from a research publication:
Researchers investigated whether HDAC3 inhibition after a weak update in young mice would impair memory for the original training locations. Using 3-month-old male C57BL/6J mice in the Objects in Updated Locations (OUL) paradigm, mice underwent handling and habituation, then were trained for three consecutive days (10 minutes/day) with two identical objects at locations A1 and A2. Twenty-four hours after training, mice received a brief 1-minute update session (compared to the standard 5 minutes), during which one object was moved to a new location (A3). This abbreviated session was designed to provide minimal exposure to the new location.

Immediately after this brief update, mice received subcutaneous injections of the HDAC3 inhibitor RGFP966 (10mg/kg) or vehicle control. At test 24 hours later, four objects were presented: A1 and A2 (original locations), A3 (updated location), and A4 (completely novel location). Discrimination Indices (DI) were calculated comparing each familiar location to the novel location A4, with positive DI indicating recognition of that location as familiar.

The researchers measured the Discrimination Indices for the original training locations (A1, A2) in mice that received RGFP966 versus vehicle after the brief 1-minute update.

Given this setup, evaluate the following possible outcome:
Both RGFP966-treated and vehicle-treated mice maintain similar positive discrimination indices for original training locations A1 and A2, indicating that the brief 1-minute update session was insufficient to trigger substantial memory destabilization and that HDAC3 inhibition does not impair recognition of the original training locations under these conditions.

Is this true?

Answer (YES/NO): YES